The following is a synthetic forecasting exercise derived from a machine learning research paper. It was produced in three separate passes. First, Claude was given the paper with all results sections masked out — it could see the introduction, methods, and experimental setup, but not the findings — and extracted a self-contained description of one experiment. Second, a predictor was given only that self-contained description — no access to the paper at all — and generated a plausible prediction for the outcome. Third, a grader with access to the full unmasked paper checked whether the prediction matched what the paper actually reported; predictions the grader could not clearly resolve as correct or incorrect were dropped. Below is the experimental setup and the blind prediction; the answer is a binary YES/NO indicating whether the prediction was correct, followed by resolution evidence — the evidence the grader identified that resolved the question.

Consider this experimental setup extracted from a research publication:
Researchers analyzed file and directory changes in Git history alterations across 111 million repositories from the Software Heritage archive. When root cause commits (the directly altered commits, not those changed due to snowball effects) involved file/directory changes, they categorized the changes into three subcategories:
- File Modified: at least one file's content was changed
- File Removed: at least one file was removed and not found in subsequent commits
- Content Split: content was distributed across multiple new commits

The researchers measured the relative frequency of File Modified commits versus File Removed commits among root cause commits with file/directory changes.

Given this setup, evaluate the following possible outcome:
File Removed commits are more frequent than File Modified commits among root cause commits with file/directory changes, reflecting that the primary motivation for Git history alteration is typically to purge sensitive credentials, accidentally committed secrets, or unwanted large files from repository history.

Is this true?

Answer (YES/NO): NO